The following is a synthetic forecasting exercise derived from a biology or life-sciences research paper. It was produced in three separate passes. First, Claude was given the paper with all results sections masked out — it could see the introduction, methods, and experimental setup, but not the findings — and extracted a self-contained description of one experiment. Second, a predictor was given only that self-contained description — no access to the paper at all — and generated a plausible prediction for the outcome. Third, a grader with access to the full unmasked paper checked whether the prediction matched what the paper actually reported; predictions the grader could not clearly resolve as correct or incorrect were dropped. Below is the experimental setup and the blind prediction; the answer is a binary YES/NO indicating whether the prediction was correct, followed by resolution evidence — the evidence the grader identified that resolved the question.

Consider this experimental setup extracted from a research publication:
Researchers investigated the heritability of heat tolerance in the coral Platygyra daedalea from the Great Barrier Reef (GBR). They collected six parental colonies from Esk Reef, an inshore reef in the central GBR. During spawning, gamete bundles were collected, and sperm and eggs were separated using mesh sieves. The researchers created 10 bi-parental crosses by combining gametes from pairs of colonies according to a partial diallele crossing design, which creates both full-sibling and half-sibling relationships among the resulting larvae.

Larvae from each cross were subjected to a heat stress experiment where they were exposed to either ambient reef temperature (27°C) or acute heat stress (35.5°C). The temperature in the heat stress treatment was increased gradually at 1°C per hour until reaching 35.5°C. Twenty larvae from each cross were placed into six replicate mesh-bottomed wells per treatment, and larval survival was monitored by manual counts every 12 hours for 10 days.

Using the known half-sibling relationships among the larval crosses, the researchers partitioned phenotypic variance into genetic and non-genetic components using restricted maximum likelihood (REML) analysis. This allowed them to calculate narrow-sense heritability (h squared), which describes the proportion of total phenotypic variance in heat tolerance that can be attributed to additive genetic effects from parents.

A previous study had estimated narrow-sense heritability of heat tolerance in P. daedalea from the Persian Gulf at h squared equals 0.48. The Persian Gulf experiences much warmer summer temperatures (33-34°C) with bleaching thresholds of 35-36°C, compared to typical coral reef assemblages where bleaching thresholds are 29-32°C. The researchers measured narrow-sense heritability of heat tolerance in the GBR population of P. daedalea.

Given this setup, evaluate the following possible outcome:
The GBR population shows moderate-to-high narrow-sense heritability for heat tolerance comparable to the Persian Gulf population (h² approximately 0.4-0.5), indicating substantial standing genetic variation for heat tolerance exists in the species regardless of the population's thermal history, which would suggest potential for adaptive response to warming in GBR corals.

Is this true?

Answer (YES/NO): NO